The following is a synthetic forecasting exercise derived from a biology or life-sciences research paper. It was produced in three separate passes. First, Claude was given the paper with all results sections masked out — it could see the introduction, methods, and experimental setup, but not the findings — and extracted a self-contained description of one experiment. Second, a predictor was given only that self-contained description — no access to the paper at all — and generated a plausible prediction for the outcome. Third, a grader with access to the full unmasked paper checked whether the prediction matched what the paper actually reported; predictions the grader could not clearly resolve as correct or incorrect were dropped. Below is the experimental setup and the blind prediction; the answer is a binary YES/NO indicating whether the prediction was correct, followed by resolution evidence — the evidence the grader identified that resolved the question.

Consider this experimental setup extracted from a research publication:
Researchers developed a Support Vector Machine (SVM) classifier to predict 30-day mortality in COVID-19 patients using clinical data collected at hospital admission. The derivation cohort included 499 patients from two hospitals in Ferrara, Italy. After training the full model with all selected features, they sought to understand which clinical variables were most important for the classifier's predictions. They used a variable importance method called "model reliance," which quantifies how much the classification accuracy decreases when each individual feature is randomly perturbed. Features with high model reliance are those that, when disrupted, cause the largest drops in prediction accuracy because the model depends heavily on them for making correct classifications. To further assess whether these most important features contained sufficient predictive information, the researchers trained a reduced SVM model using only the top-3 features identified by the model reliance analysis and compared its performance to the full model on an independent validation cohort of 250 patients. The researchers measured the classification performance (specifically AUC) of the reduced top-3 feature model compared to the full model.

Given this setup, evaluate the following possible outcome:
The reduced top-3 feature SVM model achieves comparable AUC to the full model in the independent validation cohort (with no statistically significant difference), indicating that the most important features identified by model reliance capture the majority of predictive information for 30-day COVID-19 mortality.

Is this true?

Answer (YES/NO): NO